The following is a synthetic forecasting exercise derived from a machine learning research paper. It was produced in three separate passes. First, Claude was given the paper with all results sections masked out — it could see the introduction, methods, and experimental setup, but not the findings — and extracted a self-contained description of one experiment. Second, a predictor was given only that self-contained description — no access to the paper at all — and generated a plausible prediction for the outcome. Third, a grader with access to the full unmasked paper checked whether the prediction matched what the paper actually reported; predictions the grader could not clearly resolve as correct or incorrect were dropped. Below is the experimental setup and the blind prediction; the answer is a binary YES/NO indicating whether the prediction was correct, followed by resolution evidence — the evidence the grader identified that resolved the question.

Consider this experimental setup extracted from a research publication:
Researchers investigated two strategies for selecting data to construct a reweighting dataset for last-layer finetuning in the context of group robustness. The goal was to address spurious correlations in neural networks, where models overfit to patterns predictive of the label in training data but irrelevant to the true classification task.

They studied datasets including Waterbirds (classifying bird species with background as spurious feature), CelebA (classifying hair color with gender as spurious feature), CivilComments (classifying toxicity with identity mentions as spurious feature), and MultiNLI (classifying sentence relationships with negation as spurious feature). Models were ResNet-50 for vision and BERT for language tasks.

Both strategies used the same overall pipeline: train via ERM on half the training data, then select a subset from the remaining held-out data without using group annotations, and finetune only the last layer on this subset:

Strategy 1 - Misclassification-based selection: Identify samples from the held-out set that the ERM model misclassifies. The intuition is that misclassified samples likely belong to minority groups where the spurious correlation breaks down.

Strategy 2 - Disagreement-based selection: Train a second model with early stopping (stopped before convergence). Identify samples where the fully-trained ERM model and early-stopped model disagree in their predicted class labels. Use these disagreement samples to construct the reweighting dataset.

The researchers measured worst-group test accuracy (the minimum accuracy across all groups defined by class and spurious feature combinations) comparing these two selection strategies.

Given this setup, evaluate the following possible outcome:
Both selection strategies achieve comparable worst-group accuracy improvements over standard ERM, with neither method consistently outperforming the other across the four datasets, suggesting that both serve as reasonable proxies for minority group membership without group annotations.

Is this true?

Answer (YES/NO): NO